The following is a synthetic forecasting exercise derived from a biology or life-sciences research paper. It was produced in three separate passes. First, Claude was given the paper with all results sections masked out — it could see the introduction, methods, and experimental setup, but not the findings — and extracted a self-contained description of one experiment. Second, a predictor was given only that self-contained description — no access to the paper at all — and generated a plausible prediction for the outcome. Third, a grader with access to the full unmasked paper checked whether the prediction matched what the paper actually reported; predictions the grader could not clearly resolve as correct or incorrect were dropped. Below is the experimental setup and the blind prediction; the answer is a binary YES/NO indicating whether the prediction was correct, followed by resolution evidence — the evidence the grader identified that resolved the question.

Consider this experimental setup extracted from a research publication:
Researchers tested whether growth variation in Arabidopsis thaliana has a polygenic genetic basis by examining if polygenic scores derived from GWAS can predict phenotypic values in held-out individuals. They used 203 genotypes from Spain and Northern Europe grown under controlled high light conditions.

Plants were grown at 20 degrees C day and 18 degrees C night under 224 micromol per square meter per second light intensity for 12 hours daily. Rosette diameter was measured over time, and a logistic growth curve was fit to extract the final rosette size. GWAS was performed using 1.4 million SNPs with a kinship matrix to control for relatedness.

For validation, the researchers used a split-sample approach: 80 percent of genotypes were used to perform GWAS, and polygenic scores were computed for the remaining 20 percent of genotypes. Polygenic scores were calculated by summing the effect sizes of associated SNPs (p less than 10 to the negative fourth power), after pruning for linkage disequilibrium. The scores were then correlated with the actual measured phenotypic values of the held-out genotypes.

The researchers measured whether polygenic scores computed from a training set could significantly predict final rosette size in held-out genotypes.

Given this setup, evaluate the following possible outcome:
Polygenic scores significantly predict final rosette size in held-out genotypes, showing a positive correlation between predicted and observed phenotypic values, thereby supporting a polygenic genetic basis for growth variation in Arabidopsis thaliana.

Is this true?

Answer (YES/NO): NO